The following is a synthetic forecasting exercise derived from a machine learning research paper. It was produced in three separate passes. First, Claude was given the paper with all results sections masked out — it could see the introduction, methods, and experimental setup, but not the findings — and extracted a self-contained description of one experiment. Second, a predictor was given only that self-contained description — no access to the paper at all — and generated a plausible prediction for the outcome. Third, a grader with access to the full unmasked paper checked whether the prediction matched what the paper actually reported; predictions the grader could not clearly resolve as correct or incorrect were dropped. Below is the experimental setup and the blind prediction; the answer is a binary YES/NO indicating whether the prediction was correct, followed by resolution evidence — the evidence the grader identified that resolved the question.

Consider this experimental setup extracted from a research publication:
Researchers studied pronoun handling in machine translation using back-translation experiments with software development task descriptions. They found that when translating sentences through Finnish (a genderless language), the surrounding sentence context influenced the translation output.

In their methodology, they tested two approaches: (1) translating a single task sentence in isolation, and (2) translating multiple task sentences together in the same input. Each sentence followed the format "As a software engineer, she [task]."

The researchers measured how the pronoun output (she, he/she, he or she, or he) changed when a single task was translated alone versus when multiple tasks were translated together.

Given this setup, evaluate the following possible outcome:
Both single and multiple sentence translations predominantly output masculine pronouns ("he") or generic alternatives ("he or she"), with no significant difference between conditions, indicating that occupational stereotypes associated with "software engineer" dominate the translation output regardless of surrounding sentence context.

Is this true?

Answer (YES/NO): NO